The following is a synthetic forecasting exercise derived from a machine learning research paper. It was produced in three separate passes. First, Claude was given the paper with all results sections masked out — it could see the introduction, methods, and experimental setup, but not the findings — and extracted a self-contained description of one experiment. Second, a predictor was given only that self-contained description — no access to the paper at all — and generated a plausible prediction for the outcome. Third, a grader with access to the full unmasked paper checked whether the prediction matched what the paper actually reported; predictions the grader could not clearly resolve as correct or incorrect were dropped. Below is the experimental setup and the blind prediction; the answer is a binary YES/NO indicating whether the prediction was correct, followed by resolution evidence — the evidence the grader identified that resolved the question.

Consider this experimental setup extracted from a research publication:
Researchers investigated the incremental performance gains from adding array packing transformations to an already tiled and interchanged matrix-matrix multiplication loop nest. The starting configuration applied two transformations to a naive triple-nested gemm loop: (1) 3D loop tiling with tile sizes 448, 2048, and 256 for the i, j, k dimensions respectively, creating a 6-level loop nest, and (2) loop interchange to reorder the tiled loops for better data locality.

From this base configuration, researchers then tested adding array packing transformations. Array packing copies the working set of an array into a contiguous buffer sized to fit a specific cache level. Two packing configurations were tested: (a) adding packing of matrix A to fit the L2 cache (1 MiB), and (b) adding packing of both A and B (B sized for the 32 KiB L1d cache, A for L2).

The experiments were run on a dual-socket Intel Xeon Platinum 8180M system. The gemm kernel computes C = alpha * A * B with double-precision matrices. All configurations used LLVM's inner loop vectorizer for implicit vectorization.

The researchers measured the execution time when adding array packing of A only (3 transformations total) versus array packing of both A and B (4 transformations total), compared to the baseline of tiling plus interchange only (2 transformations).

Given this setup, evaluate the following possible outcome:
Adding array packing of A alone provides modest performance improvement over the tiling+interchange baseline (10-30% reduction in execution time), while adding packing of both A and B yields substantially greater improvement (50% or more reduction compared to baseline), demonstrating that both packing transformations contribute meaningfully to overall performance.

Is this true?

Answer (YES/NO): NO